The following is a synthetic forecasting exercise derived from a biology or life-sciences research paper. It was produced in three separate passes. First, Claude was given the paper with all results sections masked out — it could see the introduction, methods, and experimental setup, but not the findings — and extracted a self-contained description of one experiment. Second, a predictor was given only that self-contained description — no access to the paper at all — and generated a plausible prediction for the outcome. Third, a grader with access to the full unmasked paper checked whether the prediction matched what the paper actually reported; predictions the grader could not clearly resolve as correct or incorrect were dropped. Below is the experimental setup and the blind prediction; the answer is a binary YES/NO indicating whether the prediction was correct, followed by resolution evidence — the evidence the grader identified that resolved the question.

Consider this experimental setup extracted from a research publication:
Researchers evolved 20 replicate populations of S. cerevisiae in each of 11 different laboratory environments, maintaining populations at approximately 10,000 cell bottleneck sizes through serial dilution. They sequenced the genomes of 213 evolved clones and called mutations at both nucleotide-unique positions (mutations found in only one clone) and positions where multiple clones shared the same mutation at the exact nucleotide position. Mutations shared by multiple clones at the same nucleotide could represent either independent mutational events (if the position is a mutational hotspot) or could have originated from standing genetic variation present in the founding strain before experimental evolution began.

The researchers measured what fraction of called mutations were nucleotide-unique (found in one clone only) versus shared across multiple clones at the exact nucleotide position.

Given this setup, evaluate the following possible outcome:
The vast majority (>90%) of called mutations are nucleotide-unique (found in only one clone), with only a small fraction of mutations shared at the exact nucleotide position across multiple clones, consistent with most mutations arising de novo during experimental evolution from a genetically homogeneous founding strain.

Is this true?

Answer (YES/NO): YES